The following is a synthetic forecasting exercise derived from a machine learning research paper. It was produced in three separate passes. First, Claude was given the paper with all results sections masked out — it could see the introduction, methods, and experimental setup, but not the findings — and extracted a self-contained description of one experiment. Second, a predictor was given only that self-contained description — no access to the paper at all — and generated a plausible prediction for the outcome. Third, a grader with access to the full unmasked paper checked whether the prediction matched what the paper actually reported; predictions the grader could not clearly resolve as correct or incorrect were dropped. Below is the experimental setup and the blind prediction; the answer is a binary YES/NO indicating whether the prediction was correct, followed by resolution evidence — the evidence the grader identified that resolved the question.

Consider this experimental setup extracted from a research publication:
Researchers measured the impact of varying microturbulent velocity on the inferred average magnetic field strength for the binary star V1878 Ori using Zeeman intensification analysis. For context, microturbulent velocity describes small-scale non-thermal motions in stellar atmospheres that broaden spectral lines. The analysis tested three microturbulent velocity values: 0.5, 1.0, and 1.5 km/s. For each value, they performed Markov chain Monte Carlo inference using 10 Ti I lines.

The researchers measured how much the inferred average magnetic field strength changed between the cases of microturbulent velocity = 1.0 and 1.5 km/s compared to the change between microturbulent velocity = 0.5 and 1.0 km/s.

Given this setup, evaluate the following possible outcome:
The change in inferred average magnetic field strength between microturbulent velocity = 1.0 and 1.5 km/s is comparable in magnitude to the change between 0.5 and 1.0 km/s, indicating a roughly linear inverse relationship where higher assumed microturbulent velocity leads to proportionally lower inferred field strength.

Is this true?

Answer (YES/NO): NO